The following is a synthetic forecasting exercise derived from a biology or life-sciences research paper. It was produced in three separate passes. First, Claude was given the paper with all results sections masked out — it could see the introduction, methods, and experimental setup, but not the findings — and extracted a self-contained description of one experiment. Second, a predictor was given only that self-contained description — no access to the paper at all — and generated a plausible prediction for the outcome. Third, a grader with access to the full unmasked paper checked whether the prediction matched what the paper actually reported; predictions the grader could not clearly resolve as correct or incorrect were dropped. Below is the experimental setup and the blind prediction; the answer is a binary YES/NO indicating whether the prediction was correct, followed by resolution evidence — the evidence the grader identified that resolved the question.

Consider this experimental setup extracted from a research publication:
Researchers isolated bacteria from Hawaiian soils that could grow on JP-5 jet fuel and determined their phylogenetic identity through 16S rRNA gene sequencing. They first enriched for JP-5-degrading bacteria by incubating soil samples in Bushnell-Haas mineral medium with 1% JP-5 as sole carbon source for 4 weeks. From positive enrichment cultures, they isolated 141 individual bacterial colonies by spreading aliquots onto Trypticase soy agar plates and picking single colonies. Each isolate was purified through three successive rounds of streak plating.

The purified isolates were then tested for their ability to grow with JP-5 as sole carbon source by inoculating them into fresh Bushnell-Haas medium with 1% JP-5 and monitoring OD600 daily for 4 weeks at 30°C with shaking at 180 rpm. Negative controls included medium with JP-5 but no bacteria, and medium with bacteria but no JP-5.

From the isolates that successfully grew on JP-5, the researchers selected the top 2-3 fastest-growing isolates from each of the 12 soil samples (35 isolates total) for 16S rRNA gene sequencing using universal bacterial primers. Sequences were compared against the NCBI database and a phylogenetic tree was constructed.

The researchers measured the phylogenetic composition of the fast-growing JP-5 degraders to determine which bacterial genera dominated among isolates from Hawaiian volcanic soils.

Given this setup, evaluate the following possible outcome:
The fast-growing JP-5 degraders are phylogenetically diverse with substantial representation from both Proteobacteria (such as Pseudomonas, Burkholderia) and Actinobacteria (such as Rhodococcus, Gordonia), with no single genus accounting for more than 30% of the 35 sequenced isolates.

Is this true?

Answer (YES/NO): NO